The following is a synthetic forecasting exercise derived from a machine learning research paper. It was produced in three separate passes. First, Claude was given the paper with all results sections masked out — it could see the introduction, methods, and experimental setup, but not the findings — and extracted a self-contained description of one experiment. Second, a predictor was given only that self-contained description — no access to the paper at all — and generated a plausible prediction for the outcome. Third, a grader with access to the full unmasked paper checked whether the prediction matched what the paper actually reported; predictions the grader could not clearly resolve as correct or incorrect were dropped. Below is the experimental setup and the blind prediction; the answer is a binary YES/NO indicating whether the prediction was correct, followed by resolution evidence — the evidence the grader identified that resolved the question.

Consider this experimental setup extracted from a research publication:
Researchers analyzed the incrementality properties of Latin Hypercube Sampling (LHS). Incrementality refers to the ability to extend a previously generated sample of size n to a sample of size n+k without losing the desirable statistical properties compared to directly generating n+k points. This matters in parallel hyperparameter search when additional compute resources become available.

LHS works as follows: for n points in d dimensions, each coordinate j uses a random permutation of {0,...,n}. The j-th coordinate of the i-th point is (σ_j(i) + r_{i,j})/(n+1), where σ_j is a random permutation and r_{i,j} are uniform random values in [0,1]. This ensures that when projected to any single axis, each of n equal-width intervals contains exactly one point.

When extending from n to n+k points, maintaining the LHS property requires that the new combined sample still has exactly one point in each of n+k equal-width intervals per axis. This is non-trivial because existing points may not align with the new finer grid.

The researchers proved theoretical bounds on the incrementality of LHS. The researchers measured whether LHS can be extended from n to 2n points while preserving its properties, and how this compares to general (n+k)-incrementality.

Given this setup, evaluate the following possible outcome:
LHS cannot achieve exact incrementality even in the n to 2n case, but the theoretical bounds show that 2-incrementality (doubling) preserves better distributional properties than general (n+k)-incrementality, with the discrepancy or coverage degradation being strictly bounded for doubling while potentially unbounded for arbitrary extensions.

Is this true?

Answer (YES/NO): NO